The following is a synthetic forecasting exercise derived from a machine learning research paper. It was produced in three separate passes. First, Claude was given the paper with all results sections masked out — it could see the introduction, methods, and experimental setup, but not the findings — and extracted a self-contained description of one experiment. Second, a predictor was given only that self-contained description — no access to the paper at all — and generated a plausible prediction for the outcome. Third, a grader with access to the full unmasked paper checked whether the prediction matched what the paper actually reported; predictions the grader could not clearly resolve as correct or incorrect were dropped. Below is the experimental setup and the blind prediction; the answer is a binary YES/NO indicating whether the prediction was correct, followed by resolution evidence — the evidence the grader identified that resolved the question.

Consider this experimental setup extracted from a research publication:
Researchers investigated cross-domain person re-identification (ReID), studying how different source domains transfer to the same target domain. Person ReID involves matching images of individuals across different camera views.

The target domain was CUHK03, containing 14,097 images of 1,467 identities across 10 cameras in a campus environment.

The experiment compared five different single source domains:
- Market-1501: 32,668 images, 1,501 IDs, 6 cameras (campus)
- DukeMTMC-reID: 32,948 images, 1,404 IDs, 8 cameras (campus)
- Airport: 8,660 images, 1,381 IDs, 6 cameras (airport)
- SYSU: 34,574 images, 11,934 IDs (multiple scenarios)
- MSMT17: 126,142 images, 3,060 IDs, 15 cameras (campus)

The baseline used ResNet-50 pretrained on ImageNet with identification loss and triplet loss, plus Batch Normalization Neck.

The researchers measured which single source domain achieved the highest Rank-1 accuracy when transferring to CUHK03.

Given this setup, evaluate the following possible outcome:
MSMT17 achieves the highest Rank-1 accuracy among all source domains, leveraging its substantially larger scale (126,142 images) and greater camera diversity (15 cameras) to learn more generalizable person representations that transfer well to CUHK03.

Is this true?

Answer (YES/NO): YES